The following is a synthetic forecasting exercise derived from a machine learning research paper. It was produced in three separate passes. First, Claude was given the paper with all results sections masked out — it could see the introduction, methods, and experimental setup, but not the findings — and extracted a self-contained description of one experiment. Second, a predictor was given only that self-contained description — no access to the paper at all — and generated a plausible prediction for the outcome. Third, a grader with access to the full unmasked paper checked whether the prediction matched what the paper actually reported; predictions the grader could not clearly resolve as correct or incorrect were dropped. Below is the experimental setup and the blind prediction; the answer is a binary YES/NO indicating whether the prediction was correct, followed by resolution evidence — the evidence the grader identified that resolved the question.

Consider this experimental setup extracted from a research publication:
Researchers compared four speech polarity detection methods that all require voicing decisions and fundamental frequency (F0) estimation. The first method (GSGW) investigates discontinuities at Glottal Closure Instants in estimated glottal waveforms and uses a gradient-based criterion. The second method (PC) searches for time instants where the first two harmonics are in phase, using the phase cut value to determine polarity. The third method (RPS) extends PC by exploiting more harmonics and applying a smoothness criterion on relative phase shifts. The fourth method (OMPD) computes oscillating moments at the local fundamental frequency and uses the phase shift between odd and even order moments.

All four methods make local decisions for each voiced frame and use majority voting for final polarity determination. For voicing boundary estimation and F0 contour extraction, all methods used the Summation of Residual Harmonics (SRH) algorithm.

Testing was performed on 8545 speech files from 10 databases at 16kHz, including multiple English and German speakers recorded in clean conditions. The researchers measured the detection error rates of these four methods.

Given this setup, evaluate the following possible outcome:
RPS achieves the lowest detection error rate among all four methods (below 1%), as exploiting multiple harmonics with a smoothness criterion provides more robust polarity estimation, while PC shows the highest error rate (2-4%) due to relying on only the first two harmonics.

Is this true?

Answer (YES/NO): NO